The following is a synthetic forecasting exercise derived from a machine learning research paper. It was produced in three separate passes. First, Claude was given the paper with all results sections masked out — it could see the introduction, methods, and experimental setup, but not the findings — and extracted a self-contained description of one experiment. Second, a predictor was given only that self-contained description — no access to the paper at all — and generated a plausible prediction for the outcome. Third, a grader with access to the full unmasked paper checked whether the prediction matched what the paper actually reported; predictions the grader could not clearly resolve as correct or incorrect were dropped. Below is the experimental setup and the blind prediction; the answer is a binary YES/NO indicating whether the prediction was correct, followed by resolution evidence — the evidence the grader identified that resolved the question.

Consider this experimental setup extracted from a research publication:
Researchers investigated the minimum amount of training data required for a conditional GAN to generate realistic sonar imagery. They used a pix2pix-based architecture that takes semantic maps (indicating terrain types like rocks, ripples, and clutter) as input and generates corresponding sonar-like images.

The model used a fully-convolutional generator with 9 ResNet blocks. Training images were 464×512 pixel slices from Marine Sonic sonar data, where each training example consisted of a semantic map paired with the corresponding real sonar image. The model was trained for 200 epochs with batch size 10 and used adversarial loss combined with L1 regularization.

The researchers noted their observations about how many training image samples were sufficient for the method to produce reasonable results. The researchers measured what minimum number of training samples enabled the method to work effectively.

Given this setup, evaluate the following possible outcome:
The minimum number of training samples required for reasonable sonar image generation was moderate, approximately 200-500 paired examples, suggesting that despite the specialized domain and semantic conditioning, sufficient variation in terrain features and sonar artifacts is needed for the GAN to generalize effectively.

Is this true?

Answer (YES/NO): YES